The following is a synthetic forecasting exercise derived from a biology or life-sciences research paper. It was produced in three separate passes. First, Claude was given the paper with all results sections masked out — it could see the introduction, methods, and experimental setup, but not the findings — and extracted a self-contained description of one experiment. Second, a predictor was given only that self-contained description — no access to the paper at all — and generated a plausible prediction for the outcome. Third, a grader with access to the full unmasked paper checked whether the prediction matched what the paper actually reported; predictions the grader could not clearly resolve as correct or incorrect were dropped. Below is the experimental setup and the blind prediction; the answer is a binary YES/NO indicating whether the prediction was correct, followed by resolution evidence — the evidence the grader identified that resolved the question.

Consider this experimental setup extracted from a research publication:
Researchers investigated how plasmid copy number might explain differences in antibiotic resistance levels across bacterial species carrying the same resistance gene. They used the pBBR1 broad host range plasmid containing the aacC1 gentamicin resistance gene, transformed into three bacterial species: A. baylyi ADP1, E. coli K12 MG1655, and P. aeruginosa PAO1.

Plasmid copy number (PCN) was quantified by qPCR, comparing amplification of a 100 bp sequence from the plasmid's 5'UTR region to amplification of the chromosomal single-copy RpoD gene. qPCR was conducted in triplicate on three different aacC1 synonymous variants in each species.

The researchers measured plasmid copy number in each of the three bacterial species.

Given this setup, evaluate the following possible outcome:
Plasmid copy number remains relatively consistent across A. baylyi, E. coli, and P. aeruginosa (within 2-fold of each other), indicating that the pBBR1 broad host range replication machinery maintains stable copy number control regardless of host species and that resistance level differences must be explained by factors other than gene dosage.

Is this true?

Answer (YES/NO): NO